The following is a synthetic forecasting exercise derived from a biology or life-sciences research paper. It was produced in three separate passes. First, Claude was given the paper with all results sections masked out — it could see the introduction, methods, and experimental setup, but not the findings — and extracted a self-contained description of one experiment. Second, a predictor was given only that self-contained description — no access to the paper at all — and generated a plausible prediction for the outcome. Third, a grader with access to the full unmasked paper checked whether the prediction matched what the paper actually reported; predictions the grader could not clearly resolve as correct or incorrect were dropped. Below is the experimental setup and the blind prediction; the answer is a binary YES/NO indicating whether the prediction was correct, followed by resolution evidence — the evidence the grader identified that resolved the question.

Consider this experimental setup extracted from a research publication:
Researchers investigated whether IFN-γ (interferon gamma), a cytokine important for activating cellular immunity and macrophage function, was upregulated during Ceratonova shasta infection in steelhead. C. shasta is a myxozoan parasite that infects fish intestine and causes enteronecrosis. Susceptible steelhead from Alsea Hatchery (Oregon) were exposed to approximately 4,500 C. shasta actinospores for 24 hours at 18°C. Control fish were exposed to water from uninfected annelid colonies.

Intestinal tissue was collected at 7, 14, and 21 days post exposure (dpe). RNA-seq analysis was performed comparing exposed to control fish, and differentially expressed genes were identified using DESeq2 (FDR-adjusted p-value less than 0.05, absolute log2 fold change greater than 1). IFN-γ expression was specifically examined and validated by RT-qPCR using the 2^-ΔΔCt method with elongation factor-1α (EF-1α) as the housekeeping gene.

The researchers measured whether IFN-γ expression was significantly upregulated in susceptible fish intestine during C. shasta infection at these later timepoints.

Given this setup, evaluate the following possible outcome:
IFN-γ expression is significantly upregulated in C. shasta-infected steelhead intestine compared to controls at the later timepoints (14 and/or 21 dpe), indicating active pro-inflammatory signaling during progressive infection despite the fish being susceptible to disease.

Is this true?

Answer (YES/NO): YES